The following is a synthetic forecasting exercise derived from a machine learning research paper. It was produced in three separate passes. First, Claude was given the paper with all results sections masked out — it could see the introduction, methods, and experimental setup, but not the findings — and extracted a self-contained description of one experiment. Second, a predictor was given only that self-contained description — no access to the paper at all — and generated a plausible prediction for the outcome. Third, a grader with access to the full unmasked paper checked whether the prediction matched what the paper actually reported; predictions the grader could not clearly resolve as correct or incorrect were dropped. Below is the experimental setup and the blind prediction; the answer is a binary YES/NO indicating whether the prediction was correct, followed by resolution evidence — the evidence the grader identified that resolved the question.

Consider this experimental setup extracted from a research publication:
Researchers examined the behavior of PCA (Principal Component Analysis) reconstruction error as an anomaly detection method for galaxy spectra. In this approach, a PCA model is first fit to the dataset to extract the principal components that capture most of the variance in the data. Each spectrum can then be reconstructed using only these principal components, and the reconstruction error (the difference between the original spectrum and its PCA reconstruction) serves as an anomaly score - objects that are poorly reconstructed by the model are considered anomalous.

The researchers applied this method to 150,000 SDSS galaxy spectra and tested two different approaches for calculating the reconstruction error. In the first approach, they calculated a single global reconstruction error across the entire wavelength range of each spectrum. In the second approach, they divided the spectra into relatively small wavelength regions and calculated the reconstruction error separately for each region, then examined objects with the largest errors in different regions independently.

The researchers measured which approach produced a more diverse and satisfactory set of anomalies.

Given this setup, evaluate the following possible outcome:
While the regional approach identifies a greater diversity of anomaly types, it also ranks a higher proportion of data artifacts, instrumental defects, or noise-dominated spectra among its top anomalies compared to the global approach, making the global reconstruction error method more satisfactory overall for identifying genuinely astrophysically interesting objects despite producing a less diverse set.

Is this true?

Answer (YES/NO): NO